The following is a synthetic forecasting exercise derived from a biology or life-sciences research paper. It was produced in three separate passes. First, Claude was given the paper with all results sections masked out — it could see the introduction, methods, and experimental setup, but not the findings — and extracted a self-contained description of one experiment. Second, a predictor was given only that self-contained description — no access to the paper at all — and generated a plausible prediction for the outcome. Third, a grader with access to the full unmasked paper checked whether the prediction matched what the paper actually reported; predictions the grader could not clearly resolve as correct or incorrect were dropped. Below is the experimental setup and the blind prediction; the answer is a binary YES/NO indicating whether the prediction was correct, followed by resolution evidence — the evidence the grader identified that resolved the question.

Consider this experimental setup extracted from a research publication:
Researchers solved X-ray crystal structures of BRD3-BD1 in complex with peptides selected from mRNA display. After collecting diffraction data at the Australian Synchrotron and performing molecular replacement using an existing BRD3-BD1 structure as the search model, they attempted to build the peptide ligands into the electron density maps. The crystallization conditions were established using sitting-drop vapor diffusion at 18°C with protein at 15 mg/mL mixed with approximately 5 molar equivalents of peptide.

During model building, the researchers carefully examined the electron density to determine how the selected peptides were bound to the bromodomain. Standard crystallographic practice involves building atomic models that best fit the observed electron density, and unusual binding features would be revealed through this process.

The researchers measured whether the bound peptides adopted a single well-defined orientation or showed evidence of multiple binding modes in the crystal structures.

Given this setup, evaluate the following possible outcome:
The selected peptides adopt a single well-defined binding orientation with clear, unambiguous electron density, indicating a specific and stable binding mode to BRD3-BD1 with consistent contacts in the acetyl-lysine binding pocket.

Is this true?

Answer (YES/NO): NO